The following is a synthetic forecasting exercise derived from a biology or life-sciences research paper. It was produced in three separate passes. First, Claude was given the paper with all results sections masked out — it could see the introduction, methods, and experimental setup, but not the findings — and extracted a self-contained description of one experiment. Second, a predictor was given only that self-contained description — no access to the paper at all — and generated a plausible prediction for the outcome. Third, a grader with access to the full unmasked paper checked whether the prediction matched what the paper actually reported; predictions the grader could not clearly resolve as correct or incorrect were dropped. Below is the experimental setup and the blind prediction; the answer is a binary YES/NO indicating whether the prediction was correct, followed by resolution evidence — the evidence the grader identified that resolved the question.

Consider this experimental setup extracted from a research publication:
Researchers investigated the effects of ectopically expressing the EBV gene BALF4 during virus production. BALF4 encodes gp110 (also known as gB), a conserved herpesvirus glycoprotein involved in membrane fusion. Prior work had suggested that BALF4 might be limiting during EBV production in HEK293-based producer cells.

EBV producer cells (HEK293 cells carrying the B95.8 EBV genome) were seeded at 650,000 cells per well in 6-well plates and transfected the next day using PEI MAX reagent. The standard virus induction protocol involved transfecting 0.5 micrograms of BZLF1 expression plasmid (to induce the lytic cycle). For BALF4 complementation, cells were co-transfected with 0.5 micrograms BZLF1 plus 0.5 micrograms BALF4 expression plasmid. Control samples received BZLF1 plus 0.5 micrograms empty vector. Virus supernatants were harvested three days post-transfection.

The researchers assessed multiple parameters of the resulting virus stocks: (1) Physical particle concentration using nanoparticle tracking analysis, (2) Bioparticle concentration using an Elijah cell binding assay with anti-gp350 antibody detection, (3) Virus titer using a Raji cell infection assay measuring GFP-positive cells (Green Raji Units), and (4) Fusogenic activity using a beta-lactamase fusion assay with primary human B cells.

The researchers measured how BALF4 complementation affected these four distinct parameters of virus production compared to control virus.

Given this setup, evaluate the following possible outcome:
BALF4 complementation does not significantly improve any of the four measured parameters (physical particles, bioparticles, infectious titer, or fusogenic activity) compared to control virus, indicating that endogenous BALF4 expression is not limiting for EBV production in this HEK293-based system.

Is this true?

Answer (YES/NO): NO